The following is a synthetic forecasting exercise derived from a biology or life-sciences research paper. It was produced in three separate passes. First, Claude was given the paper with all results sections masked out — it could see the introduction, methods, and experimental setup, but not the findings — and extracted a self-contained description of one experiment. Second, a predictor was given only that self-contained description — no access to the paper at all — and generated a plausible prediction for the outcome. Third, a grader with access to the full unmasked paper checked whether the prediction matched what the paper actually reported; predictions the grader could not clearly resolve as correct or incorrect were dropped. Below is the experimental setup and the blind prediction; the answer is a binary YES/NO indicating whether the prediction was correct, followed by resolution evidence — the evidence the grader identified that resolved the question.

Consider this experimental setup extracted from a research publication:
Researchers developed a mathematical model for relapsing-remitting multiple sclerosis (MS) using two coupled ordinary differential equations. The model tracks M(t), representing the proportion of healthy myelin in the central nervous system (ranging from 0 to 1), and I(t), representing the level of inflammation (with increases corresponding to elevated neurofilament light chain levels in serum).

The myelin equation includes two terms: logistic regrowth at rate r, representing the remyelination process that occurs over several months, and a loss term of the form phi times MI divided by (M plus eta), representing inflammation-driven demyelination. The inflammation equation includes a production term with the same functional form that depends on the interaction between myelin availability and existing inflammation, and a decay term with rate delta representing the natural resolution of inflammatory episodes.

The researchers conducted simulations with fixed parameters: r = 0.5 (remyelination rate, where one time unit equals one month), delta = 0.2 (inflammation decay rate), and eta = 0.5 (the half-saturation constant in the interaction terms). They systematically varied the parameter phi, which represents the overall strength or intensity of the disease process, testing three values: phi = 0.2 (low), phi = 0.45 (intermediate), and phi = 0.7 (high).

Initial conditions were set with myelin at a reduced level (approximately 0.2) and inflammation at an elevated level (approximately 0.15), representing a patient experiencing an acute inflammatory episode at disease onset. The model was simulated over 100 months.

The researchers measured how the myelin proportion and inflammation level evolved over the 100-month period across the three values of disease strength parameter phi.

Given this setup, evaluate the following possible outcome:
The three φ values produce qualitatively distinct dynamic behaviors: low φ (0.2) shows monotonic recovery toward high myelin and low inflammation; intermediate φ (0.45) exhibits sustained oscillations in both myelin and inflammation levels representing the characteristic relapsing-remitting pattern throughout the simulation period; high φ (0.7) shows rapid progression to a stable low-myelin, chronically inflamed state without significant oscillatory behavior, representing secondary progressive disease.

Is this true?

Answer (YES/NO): NO